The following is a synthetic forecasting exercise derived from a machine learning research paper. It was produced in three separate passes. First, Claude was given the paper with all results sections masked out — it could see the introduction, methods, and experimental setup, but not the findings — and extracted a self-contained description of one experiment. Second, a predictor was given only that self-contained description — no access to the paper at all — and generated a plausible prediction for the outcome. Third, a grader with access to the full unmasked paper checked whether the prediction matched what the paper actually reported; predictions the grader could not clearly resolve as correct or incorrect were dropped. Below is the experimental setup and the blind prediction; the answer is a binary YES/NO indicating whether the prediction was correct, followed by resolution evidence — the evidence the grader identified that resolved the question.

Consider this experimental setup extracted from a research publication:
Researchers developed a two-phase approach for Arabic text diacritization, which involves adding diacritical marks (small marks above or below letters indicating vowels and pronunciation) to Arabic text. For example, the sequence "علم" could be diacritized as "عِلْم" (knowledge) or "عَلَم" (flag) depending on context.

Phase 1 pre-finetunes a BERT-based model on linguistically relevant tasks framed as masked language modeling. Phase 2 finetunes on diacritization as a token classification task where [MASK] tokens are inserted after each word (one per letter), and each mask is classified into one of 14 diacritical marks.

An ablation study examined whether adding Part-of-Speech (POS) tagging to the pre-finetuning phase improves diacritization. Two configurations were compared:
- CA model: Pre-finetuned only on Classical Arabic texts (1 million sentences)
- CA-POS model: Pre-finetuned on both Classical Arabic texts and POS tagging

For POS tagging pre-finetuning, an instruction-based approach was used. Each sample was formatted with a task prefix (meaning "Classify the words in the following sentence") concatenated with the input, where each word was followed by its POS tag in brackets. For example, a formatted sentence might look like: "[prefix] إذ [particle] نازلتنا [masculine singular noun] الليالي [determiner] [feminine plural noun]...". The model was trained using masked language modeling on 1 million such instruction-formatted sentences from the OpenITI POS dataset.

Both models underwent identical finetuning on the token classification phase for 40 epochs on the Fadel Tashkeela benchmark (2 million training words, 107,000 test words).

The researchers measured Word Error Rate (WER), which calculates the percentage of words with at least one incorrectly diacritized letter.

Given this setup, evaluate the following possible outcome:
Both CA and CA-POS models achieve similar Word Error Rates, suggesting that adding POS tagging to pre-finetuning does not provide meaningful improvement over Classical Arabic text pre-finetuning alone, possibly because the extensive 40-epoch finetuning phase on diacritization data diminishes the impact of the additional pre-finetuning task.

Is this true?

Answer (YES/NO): NO